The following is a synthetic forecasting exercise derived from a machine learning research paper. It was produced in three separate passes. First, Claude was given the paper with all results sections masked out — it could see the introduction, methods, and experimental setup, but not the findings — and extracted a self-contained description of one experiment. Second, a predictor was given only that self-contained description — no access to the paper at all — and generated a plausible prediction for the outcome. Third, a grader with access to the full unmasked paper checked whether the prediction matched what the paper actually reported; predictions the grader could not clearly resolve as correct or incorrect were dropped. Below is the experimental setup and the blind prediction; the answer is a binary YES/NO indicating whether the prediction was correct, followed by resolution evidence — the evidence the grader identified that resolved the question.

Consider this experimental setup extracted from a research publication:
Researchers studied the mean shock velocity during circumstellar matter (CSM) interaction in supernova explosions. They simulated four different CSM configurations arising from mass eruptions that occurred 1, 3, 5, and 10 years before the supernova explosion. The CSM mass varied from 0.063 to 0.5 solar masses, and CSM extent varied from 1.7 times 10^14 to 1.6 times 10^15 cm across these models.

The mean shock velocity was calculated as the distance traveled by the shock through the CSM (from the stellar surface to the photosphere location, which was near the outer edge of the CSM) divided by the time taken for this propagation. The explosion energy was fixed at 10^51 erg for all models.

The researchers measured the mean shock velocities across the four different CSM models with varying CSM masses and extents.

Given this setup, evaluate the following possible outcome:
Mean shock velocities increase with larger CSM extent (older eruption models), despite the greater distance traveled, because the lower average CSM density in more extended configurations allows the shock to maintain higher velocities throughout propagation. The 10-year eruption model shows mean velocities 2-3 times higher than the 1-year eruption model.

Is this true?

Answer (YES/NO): NO